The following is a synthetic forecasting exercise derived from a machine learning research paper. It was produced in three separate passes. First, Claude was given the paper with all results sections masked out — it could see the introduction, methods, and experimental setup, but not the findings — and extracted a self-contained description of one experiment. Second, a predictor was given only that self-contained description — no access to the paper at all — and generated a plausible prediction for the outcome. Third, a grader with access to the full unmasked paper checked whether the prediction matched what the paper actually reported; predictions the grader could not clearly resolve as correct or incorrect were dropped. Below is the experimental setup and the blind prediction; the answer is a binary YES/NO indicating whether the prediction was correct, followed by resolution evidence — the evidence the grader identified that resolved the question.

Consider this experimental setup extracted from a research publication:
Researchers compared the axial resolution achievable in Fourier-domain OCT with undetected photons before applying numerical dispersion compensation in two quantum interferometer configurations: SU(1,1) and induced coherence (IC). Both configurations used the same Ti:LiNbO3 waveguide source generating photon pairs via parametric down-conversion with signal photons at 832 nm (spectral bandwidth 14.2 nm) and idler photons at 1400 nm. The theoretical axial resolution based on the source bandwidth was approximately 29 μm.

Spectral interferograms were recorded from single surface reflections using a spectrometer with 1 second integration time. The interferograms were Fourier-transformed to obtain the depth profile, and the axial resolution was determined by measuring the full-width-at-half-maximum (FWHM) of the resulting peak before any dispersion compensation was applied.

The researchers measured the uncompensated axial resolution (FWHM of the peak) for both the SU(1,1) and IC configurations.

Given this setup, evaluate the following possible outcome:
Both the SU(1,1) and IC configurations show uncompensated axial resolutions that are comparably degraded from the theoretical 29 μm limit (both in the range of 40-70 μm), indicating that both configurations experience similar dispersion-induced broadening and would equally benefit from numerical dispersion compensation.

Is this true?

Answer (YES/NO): NO